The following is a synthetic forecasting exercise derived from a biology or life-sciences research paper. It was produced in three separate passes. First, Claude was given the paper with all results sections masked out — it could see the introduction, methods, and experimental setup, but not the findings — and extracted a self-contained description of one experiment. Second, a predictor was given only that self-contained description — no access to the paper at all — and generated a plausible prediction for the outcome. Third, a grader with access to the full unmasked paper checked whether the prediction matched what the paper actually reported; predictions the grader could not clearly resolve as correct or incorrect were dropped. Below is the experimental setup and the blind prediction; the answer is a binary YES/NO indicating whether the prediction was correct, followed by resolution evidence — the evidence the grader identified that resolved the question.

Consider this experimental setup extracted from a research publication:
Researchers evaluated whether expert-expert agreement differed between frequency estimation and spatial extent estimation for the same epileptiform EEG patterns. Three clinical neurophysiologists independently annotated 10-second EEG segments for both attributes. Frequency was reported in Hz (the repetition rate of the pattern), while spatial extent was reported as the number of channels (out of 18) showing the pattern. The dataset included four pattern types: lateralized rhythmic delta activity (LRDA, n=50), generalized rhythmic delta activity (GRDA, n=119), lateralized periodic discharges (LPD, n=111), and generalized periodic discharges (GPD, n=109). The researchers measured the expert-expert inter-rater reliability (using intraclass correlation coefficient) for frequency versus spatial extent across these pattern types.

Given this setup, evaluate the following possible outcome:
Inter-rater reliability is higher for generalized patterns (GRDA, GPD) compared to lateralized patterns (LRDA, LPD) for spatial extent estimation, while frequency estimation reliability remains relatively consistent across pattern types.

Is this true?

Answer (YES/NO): NO